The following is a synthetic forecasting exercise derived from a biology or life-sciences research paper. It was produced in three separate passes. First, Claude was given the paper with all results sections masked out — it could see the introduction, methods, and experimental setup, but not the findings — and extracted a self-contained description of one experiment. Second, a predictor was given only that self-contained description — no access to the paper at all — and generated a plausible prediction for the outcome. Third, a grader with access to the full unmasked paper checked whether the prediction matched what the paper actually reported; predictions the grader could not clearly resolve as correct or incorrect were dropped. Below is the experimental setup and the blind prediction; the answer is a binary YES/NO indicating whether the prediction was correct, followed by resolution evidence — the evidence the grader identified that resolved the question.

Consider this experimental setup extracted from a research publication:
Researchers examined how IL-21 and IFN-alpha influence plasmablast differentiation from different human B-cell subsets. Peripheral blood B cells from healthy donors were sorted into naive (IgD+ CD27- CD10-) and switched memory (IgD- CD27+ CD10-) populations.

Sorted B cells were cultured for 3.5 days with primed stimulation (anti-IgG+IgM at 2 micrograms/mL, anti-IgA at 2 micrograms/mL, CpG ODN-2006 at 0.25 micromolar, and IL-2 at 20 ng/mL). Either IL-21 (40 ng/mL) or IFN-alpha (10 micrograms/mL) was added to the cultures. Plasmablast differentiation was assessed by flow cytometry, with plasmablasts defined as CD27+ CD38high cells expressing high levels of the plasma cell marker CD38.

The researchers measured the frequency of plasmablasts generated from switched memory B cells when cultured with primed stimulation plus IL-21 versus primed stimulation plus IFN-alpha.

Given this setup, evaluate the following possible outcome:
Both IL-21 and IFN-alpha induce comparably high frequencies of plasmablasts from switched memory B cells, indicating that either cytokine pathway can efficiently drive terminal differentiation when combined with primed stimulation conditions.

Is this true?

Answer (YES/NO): NO